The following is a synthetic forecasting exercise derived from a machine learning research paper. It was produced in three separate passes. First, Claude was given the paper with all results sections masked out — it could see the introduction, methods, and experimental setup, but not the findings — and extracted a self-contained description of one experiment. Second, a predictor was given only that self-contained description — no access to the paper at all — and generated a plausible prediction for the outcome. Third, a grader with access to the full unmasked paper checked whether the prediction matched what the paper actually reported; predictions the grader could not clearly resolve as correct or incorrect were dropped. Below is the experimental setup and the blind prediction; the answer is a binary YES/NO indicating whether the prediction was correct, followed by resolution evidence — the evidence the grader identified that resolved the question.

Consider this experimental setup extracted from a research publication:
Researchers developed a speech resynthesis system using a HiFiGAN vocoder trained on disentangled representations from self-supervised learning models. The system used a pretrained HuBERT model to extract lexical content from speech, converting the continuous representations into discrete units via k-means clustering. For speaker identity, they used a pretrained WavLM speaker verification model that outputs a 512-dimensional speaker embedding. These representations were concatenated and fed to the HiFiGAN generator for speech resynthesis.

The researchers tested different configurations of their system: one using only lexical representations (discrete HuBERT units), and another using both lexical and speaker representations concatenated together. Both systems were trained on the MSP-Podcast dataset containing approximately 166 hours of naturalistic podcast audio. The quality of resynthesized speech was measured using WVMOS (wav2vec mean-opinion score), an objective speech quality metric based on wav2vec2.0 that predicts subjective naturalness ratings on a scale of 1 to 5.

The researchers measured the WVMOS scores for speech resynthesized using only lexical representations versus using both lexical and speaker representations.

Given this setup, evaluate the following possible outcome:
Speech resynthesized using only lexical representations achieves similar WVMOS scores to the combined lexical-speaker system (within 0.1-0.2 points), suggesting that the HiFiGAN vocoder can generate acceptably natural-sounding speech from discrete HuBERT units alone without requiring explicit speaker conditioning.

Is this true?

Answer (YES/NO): NO